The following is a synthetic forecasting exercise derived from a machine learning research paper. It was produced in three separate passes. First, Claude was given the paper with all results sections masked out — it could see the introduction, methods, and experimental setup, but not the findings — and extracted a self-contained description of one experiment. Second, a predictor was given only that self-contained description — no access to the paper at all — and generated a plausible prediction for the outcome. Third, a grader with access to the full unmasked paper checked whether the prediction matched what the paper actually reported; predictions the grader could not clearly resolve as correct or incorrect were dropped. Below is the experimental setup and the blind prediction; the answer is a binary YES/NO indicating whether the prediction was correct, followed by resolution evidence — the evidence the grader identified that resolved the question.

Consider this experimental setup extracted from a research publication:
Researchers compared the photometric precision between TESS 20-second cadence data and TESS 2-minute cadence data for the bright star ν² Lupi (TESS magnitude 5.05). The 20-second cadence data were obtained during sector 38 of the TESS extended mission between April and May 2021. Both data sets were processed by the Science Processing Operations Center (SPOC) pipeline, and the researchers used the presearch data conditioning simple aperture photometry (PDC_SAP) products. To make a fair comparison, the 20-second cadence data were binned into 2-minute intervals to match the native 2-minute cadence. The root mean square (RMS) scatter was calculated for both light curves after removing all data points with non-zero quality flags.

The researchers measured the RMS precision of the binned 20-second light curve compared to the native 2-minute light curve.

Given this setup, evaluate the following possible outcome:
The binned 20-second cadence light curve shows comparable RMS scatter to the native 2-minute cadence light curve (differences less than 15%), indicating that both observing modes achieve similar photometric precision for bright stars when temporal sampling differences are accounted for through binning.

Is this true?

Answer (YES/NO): NO